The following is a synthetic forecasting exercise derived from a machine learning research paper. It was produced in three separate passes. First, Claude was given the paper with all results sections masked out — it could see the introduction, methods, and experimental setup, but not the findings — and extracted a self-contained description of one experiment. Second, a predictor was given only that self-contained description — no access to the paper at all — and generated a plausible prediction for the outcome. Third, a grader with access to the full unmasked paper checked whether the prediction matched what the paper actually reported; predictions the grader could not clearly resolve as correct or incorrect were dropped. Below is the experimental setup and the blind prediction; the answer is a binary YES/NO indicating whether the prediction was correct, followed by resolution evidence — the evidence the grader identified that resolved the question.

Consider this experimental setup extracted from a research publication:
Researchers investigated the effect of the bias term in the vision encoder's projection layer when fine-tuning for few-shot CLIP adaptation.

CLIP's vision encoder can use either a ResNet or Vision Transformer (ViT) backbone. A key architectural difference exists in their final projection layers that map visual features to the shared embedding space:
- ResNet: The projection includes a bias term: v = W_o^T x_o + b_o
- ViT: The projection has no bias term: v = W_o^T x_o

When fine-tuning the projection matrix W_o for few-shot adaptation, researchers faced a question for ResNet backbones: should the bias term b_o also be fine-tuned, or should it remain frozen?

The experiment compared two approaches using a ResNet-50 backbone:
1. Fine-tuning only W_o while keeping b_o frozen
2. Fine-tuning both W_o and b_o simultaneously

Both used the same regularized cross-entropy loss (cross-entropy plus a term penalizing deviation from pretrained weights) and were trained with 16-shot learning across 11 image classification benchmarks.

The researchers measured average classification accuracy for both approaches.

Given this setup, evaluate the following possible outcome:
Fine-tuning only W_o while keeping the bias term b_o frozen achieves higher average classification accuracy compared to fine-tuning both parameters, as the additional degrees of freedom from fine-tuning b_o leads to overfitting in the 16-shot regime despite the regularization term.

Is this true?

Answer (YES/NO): NO